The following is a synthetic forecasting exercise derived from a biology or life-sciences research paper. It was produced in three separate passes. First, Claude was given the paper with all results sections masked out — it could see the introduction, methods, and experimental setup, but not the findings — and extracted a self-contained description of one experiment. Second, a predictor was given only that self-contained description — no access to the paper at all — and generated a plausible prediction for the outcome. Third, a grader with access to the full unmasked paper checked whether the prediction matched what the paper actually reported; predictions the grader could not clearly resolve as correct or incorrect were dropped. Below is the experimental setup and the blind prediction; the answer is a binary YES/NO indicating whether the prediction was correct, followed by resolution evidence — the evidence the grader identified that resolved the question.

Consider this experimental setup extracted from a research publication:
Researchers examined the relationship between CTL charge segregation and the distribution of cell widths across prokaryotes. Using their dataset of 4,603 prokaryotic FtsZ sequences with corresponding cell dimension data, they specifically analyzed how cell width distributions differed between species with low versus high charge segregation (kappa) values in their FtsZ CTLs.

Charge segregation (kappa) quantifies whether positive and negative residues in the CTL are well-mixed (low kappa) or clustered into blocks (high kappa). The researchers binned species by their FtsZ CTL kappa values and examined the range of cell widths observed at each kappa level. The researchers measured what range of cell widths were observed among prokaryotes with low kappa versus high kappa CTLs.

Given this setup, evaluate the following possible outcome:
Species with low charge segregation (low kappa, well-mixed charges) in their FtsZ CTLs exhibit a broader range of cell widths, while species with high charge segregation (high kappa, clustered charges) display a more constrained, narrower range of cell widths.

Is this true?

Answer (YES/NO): YES